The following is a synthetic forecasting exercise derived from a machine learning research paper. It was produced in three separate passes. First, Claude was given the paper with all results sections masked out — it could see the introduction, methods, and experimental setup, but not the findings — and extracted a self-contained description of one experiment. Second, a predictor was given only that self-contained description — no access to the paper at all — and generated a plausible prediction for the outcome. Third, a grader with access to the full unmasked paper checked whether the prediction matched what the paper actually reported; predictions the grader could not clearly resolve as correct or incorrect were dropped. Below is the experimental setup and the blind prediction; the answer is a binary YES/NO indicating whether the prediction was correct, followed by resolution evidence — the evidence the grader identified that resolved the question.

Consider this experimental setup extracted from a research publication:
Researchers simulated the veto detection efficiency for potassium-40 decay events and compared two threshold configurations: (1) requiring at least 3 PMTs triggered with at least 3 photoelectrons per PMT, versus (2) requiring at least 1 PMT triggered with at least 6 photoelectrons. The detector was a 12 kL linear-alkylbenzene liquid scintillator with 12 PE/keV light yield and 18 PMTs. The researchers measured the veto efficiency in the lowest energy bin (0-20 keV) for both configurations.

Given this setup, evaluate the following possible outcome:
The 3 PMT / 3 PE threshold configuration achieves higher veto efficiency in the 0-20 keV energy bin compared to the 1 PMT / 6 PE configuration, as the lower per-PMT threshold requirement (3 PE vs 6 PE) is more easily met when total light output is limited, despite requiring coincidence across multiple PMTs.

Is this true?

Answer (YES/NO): YES